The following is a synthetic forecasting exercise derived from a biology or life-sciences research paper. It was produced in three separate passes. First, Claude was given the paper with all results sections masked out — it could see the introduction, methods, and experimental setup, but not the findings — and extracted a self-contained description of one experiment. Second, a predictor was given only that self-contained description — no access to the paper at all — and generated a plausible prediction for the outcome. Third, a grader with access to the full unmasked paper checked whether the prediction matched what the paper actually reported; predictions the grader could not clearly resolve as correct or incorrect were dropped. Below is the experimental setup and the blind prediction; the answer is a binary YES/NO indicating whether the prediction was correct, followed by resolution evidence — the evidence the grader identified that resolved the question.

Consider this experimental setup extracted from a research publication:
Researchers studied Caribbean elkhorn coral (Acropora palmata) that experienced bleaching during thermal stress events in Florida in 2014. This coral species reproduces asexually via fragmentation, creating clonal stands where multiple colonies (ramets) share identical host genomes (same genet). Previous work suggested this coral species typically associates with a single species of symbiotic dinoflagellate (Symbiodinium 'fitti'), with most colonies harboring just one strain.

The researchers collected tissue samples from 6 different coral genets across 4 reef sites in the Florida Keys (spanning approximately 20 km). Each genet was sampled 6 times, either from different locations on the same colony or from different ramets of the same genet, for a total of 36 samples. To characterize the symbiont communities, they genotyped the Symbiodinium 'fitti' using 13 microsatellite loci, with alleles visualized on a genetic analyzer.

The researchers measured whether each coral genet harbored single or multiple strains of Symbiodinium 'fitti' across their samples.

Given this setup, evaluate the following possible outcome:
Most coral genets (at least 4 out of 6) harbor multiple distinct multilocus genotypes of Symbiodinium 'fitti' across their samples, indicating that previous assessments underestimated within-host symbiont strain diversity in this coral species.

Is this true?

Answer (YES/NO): NO